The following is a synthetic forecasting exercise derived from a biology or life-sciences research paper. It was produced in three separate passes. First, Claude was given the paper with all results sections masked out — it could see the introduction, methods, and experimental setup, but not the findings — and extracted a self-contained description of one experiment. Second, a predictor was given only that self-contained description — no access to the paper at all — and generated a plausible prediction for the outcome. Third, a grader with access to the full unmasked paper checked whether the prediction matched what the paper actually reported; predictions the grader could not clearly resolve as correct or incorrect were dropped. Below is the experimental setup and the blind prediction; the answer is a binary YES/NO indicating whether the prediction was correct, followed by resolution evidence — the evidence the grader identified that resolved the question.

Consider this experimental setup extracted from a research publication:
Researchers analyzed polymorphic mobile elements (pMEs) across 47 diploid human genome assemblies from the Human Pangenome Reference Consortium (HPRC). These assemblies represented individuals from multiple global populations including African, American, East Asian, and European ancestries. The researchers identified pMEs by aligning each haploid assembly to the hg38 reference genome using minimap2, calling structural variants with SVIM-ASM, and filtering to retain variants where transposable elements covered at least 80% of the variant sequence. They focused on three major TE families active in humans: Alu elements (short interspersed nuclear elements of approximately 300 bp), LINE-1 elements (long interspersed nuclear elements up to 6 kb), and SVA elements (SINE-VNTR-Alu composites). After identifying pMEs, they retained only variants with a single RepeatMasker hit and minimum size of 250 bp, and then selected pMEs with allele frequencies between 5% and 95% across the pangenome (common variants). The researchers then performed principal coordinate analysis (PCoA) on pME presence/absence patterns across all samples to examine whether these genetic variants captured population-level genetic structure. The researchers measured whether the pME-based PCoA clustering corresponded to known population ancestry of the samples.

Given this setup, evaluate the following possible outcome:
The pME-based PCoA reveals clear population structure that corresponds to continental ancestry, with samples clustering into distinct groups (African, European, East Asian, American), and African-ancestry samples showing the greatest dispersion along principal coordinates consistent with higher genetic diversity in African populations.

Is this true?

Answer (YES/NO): YES